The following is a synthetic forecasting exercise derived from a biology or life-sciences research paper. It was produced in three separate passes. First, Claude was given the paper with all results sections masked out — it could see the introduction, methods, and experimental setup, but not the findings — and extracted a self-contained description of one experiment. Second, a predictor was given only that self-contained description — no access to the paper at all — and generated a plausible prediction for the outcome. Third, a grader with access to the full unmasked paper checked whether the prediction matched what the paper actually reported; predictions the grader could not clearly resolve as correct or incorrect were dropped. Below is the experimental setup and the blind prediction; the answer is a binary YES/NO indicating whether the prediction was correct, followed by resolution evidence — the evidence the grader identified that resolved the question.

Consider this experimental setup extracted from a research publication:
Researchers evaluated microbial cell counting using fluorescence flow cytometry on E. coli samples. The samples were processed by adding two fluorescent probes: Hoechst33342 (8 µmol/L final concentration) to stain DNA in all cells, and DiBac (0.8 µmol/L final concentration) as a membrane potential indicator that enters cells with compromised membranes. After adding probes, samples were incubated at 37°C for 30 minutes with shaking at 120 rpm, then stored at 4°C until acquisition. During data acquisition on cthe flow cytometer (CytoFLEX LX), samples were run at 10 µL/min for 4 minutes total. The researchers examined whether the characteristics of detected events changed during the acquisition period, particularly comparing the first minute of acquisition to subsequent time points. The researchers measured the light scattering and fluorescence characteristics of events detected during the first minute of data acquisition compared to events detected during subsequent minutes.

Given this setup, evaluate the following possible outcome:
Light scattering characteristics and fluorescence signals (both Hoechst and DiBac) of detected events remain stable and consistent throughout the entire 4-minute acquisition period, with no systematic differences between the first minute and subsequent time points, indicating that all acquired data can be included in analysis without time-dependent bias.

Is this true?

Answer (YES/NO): NO